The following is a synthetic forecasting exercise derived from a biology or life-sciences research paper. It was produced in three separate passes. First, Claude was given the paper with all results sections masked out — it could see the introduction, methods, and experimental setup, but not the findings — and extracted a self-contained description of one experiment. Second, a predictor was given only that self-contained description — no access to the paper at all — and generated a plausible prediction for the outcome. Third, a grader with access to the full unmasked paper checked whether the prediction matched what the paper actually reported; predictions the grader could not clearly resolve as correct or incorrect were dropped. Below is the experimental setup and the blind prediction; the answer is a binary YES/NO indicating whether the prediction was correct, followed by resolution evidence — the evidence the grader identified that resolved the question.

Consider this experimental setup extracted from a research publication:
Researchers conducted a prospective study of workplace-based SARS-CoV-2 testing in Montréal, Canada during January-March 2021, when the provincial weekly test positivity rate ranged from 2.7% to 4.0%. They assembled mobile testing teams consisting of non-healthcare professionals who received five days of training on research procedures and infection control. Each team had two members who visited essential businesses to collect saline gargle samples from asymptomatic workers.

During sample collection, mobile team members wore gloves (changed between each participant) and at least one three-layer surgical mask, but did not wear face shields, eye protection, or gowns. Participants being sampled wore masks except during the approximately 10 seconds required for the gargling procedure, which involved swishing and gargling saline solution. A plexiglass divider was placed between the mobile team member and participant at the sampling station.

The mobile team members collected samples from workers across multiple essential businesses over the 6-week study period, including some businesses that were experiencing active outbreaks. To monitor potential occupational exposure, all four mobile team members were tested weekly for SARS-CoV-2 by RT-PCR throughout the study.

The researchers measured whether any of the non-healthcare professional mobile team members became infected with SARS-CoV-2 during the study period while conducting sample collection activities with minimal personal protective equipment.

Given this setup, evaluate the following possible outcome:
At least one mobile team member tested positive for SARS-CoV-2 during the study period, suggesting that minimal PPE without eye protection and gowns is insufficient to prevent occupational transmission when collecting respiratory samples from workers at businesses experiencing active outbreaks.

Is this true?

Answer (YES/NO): NO